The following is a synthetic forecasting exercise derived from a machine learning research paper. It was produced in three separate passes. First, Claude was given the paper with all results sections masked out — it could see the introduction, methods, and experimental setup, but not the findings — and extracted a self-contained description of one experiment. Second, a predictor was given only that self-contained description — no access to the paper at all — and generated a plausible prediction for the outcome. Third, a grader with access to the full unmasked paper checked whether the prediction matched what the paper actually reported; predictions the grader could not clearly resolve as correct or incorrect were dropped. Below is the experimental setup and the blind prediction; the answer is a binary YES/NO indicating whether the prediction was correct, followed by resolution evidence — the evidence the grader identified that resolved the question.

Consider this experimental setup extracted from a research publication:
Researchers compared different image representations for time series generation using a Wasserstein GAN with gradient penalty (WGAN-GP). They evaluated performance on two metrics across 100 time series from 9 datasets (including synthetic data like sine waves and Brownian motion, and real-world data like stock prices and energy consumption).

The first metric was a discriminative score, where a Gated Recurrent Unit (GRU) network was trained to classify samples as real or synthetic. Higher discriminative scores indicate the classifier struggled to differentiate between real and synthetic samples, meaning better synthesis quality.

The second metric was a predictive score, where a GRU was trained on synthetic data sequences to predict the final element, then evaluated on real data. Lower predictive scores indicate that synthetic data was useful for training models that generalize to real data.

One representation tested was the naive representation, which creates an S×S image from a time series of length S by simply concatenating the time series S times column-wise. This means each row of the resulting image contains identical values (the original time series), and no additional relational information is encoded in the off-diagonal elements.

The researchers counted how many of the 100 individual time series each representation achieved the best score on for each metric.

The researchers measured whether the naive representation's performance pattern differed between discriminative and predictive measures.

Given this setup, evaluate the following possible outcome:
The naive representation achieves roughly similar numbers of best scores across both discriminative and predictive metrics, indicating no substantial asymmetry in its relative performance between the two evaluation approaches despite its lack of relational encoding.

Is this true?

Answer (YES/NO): NO